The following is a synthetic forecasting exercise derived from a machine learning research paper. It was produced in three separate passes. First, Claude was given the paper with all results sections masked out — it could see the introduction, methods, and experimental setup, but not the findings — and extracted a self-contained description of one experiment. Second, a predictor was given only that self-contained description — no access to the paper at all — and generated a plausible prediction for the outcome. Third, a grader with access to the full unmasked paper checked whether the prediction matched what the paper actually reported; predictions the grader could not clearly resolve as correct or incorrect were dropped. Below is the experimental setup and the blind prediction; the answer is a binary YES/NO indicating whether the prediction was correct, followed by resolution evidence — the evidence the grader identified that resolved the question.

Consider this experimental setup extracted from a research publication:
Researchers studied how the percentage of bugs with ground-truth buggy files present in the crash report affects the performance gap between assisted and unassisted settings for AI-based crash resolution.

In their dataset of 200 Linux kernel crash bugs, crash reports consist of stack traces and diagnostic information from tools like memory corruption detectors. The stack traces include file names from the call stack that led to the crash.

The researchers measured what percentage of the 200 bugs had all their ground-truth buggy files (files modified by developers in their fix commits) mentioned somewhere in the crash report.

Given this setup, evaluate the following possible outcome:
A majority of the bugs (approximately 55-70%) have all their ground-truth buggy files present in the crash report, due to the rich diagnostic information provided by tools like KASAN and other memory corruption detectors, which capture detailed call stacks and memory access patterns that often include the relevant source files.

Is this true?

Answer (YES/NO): NO